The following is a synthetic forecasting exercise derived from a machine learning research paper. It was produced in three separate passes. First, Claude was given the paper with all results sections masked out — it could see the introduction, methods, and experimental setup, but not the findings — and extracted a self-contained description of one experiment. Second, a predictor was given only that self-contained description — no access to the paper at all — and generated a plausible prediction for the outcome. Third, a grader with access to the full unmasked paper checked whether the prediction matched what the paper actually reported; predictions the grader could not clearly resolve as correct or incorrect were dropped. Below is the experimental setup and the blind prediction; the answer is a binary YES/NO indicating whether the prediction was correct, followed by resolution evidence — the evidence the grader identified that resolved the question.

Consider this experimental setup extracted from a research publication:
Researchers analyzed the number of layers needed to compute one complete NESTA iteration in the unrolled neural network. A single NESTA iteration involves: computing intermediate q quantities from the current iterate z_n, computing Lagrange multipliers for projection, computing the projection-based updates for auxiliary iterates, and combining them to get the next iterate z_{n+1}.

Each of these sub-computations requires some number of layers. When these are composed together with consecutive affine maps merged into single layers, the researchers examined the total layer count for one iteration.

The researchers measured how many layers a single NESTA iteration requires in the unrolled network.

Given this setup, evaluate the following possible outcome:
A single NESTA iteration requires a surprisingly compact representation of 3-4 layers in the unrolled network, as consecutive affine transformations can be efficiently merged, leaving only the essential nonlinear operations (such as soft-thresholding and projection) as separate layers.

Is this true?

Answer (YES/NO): NO